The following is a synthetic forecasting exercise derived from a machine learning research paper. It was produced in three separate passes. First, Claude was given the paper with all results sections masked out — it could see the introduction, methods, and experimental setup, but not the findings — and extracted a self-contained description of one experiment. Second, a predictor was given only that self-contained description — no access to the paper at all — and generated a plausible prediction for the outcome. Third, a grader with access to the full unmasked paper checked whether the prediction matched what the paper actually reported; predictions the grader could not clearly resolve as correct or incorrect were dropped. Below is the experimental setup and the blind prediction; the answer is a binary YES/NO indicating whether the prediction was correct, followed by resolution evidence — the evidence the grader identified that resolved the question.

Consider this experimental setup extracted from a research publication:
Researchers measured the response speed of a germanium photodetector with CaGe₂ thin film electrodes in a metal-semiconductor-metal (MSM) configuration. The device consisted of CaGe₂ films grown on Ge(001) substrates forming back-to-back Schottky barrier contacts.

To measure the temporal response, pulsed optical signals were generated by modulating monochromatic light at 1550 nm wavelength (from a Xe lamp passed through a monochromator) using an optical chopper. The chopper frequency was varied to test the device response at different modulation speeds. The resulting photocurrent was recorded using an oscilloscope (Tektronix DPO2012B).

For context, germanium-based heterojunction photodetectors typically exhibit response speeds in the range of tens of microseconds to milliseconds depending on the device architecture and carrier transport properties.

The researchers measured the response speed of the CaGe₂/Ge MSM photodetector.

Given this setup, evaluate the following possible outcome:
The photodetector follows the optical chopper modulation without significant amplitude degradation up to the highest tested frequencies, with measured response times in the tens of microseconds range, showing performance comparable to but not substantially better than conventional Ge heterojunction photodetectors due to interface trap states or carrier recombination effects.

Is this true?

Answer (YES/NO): NO